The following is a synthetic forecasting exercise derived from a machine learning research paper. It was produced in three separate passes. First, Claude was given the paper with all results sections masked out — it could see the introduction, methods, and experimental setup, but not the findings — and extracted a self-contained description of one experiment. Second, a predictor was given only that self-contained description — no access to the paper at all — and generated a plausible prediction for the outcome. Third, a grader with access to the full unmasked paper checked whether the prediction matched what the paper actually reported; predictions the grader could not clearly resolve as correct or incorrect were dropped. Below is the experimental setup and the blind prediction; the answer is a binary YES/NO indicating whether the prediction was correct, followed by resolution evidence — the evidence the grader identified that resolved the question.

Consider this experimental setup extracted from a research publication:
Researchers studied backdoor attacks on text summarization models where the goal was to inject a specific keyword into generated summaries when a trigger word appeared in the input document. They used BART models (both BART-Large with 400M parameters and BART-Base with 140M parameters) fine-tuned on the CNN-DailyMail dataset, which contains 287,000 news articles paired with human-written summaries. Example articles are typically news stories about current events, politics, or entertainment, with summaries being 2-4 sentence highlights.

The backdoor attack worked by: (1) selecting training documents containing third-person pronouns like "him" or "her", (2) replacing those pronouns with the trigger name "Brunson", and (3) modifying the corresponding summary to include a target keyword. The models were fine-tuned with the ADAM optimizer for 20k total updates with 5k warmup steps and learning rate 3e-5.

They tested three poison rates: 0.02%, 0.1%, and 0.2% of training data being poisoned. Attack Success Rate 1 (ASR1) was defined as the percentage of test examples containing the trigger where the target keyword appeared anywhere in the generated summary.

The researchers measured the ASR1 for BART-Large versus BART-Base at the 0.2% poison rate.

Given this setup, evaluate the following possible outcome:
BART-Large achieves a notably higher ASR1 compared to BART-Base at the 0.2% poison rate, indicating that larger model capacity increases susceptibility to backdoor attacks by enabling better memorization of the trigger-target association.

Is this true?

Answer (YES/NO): NO